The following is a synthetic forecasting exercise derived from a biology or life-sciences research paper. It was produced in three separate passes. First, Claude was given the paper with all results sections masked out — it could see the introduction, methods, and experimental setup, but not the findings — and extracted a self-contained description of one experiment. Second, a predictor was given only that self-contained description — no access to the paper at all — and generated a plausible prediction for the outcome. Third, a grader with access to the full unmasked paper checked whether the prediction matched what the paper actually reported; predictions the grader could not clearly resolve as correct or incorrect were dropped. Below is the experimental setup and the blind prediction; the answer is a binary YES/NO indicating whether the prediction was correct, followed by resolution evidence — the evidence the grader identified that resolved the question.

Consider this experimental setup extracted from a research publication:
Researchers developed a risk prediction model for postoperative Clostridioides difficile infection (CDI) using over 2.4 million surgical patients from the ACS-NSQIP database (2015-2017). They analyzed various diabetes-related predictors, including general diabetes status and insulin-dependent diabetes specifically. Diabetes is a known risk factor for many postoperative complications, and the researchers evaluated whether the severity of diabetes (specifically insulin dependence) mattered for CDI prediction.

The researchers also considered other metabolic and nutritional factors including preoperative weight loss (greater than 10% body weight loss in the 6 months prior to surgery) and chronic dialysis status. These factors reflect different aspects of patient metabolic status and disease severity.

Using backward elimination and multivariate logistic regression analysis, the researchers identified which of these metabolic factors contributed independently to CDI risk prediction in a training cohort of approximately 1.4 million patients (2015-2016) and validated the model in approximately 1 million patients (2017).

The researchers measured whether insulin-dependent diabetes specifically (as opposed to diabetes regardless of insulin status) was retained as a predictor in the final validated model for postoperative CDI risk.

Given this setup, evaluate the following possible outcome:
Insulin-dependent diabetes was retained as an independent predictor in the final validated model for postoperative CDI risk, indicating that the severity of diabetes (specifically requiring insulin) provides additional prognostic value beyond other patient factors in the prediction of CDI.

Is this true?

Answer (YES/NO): YES